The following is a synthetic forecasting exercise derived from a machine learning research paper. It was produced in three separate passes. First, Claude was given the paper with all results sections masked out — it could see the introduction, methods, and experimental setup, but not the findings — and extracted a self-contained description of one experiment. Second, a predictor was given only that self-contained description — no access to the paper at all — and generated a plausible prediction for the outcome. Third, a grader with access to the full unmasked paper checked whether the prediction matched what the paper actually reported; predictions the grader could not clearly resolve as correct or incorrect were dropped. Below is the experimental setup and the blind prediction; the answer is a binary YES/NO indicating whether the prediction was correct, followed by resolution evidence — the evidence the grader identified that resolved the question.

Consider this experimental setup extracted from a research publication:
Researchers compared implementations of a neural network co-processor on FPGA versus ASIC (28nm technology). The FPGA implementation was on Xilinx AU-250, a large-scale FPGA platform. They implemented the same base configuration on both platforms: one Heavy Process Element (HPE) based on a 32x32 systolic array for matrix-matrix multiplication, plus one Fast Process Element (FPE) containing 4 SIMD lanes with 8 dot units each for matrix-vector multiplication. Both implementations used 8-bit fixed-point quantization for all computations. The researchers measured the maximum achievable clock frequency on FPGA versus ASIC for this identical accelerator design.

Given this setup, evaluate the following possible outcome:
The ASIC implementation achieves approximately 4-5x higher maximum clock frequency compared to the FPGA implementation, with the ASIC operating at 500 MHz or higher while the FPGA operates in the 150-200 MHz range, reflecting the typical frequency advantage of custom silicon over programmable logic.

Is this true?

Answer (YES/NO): NO